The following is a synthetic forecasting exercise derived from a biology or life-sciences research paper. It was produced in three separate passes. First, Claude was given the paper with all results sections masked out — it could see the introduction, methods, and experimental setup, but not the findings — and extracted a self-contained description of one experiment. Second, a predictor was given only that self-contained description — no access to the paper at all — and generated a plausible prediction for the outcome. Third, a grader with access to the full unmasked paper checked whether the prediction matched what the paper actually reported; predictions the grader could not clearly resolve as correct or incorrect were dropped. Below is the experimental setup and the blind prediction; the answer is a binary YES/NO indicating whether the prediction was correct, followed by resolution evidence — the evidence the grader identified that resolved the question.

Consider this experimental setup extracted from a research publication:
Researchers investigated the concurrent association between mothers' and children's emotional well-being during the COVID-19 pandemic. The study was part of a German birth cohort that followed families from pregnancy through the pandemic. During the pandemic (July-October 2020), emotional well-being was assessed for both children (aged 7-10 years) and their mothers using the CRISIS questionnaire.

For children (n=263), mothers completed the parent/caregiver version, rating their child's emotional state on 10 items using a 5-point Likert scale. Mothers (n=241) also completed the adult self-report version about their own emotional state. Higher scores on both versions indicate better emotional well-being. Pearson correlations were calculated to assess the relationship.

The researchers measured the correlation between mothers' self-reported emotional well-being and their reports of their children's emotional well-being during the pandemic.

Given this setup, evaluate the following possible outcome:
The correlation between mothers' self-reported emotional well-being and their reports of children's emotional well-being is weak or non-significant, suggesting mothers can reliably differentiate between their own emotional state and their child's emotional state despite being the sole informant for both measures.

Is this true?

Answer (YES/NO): NO